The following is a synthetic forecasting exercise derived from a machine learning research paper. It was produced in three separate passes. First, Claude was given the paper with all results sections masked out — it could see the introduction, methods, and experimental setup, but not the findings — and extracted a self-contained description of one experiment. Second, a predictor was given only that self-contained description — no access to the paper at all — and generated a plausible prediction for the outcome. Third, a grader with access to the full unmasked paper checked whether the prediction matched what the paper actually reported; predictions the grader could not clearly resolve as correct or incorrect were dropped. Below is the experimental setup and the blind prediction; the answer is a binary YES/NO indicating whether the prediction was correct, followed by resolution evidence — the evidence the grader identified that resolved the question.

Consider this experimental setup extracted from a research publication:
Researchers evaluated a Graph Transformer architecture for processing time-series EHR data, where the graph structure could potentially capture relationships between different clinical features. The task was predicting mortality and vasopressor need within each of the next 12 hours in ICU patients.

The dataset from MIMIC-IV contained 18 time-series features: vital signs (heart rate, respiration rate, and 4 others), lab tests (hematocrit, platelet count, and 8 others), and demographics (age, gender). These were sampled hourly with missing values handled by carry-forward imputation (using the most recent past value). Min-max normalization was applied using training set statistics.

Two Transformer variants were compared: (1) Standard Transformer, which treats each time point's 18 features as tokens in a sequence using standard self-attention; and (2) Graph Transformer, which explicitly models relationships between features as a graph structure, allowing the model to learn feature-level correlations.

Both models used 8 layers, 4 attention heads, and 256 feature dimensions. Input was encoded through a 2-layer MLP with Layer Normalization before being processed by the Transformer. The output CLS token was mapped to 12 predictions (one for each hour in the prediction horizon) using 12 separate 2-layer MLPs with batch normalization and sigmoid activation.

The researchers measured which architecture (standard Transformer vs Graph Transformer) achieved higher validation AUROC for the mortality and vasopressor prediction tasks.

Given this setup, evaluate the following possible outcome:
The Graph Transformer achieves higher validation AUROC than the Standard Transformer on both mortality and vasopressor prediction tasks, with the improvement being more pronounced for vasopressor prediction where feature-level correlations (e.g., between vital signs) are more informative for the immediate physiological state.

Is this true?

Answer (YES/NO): NO